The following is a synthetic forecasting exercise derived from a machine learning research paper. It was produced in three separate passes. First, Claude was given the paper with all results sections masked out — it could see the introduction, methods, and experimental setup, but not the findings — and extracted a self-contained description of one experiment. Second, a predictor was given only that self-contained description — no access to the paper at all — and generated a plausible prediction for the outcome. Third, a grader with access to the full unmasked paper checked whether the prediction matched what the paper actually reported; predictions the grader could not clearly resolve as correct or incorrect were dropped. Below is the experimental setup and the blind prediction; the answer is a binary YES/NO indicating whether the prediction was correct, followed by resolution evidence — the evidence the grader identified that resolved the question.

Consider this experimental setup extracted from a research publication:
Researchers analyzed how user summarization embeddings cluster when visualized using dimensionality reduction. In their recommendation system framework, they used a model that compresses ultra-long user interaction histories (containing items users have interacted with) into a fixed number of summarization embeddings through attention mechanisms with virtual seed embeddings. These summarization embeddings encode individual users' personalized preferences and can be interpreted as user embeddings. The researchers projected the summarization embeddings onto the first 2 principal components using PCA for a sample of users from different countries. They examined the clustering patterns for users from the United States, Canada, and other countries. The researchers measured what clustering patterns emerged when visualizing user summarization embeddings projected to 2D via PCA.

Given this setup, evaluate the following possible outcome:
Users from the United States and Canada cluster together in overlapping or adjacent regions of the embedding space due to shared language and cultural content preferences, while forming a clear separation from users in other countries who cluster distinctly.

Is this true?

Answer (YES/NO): YES